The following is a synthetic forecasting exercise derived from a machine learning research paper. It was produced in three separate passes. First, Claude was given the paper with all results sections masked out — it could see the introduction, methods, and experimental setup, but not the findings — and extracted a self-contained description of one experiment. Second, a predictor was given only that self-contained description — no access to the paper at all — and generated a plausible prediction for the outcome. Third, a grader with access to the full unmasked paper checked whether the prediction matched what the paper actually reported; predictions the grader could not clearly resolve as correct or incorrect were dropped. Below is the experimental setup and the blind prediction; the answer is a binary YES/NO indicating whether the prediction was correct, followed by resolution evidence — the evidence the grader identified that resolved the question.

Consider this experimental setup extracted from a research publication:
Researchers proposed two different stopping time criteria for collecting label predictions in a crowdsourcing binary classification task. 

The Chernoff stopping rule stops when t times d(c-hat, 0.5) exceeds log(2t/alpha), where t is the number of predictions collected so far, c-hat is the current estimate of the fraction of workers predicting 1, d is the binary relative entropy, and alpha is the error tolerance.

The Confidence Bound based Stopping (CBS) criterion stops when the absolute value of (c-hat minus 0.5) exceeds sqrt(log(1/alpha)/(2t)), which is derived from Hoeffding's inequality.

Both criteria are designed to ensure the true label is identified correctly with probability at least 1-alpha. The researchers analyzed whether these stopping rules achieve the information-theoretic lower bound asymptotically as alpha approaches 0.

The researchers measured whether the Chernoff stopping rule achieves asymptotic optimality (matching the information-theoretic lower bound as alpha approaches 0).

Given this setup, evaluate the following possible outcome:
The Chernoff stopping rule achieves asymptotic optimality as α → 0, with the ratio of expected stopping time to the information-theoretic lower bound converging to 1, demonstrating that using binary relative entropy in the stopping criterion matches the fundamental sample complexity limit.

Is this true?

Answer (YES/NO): YES